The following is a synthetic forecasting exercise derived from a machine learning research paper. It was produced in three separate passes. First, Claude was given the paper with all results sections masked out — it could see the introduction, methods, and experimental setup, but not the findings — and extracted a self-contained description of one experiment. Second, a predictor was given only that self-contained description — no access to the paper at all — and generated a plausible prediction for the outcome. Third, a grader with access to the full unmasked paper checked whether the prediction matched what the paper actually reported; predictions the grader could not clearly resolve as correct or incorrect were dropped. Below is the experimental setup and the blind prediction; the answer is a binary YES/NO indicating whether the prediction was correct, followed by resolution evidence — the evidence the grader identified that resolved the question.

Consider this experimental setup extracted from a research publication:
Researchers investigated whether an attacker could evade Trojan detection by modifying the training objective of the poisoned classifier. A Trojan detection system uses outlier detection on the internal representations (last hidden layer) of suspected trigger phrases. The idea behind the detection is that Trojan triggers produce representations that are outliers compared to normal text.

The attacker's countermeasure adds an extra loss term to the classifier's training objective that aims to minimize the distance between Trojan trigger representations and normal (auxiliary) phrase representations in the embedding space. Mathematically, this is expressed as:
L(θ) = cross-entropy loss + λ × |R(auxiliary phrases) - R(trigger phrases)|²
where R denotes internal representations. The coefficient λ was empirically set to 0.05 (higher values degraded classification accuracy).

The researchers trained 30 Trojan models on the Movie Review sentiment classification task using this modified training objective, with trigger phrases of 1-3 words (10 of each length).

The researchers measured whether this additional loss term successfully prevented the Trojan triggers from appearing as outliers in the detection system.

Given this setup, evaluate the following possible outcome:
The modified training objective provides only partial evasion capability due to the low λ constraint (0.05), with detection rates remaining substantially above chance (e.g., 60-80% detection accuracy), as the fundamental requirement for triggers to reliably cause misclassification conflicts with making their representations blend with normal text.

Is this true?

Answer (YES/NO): NO